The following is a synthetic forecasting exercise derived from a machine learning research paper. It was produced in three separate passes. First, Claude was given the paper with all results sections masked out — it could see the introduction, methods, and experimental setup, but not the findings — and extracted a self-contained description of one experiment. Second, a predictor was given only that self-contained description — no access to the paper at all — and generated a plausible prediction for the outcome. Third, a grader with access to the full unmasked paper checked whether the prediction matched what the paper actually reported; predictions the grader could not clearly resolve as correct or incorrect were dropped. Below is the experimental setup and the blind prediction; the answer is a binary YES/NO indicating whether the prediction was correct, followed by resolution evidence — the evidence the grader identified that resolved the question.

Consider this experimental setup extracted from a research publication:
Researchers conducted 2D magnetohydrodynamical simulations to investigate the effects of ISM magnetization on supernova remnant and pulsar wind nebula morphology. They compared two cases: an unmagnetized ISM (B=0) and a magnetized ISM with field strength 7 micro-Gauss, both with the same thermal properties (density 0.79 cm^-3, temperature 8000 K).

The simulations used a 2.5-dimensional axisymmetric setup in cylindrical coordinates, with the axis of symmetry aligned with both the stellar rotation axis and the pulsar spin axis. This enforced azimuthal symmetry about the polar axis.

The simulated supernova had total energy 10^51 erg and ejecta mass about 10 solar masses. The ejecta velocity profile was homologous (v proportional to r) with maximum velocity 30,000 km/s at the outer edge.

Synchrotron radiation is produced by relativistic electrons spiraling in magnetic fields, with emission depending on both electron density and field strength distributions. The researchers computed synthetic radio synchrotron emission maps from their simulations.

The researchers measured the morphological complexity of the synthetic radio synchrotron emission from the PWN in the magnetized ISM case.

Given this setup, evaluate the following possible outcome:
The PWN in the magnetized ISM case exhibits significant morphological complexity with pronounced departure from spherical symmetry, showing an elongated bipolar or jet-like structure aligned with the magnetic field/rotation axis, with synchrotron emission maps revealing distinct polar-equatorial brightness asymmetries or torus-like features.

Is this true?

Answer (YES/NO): YES